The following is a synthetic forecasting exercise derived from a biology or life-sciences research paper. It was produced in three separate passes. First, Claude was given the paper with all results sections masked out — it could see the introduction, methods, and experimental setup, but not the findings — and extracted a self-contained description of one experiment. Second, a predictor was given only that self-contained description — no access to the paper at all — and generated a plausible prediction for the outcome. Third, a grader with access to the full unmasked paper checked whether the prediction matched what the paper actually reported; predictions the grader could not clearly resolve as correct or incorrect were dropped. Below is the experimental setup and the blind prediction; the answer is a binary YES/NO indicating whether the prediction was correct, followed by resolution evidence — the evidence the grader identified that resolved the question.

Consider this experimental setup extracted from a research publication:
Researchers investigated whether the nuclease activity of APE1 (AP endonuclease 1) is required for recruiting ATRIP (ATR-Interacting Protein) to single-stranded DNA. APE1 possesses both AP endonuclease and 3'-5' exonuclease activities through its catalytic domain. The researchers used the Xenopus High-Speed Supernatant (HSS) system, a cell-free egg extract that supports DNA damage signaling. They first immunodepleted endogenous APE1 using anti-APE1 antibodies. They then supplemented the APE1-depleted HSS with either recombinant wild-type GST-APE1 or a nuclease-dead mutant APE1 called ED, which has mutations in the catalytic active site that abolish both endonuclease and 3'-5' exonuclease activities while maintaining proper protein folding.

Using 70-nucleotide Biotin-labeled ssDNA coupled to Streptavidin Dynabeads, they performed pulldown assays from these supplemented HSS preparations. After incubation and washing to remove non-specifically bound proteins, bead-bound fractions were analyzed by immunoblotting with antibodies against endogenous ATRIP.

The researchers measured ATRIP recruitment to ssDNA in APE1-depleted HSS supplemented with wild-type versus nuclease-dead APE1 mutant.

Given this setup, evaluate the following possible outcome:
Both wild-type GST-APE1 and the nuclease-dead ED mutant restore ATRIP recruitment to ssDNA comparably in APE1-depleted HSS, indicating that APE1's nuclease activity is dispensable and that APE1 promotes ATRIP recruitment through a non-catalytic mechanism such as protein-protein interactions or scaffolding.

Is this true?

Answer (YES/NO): YES